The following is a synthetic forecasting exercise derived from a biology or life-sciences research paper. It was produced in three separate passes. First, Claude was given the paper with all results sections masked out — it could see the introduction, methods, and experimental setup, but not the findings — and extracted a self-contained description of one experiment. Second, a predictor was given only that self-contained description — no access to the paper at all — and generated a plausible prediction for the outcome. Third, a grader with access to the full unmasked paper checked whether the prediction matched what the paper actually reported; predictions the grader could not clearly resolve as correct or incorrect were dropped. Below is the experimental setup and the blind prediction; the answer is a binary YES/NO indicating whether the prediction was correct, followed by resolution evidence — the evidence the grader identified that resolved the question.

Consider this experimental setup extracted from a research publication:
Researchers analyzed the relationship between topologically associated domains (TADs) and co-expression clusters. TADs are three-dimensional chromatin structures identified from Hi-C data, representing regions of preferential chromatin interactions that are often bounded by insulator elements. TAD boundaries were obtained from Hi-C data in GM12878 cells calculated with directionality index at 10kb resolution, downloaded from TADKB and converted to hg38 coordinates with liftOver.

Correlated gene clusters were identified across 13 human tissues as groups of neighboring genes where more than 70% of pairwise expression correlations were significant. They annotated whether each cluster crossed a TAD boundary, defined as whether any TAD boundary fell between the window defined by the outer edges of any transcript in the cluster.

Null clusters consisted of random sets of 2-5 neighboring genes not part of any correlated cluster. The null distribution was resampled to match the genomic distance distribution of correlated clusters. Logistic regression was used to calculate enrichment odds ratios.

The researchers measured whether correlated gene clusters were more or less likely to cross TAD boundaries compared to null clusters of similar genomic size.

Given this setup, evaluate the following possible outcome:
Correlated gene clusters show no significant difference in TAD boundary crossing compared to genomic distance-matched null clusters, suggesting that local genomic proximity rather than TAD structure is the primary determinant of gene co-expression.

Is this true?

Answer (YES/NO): NO